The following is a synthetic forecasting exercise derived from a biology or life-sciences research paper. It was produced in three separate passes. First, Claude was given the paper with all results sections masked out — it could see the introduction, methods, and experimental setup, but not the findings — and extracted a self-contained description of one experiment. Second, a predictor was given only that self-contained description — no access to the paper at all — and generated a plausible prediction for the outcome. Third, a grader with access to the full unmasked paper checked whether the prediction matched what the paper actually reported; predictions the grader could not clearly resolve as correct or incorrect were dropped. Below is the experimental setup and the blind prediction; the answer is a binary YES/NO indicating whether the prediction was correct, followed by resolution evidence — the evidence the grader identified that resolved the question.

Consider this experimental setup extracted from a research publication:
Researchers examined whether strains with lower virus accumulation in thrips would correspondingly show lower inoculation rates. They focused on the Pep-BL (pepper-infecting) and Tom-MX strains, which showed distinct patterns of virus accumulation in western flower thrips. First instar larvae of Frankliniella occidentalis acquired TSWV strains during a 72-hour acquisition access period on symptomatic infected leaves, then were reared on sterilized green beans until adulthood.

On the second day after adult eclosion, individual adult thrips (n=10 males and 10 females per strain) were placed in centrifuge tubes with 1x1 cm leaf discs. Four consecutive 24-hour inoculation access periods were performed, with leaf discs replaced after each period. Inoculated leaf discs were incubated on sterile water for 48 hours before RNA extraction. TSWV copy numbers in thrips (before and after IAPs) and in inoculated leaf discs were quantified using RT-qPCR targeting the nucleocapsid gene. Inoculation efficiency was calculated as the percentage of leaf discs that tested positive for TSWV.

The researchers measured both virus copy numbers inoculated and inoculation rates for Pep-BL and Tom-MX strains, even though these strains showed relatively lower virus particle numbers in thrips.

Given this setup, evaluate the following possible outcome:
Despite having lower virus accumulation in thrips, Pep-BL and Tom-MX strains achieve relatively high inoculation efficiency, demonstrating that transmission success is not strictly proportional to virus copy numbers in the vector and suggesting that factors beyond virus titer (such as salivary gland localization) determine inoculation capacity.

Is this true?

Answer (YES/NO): YES